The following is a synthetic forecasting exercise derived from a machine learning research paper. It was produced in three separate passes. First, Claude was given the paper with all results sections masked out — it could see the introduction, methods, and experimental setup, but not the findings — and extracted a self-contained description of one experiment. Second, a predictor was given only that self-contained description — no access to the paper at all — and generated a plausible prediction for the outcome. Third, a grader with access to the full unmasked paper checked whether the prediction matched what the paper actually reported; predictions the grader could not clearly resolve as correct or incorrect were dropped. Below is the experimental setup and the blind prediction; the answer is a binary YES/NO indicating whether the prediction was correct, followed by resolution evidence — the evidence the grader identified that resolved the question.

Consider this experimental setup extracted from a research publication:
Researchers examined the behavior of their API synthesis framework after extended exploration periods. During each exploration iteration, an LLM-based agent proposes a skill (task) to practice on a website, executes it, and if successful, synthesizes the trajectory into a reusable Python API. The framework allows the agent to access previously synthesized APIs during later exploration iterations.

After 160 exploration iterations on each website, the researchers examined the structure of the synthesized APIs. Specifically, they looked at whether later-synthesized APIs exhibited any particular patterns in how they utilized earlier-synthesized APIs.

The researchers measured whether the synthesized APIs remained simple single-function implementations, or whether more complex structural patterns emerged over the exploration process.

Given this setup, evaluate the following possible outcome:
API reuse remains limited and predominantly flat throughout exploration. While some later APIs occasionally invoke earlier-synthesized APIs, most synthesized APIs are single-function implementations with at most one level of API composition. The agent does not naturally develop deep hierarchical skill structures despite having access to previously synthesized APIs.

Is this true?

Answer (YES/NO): NO